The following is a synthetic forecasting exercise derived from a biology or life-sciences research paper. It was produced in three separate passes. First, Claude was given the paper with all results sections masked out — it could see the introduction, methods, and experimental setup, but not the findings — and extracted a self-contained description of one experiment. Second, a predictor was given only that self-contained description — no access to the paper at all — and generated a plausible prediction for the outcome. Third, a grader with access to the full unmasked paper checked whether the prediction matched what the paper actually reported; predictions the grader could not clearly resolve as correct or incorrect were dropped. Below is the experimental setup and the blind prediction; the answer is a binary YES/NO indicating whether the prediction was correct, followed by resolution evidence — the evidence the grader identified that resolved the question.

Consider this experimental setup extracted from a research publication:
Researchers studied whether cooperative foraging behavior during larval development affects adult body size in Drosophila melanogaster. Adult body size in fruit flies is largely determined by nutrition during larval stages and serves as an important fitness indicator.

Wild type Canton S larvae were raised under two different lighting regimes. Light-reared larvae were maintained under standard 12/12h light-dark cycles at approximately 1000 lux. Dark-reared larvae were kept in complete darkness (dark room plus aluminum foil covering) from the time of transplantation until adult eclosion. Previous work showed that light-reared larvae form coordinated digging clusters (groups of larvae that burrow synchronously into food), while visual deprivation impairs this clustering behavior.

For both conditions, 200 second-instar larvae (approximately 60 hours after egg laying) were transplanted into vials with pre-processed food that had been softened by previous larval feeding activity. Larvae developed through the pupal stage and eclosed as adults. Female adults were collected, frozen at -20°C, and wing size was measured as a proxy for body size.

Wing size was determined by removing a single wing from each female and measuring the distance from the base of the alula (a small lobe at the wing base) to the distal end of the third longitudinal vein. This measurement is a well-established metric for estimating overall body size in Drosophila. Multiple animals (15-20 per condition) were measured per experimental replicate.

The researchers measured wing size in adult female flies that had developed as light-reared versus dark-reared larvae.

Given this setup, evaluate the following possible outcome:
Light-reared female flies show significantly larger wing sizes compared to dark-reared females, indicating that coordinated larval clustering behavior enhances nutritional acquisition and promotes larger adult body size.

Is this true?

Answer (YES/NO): YES